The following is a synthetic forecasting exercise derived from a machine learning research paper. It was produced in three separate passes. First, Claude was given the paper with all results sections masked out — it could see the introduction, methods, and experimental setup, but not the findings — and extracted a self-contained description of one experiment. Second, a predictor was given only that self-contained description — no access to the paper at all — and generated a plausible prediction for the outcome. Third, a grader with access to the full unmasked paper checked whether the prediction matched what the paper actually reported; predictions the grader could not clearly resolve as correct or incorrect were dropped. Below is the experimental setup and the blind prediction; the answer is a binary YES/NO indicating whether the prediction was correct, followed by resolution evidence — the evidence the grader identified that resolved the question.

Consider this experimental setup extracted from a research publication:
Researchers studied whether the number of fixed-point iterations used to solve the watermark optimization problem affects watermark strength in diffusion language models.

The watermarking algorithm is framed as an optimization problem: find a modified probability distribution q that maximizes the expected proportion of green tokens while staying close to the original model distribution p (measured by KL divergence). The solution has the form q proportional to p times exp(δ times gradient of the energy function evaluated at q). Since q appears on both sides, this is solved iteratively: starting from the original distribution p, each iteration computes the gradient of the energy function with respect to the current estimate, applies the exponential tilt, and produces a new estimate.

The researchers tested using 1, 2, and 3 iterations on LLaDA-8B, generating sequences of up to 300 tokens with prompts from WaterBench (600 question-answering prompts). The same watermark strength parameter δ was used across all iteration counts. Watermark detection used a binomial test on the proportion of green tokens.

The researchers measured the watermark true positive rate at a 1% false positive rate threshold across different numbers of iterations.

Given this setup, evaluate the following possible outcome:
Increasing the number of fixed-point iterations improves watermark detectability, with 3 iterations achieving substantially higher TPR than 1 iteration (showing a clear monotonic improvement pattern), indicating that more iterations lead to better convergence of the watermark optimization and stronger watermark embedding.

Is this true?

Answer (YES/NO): NO